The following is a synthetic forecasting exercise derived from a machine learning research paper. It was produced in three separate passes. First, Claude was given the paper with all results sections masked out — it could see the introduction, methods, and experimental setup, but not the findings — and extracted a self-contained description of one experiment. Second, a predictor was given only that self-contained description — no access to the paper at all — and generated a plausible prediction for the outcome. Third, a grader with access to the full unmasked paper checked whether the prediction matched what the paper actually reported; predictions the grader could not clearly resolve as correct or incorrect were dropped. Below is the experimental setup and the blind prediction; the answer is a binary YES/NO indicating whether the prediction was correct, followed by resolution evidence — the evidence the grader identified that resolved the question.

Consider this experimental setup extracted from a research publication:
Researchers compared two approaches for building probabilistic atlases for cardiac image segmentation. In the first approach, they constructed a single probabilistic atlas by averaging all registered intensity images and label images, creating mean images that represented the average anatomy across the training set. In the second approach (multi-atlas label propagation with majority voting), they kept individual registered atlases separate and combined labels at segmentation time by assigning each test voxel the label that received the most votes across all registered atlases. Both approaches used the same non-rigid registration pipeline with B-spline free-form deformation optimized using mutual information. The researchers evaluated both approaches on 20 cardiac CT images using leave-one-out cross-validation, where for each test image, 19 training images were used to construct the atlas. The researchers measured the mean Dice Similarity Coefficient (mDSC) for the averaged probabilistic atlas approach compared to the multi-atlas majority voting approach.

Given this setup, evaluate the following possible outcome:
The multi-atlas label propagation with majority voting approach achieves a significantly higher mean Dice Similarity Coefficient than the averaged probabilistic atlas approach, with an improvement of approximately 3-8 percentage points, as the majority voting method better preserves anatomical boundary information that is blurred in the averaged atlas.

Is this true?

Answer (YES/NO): NO